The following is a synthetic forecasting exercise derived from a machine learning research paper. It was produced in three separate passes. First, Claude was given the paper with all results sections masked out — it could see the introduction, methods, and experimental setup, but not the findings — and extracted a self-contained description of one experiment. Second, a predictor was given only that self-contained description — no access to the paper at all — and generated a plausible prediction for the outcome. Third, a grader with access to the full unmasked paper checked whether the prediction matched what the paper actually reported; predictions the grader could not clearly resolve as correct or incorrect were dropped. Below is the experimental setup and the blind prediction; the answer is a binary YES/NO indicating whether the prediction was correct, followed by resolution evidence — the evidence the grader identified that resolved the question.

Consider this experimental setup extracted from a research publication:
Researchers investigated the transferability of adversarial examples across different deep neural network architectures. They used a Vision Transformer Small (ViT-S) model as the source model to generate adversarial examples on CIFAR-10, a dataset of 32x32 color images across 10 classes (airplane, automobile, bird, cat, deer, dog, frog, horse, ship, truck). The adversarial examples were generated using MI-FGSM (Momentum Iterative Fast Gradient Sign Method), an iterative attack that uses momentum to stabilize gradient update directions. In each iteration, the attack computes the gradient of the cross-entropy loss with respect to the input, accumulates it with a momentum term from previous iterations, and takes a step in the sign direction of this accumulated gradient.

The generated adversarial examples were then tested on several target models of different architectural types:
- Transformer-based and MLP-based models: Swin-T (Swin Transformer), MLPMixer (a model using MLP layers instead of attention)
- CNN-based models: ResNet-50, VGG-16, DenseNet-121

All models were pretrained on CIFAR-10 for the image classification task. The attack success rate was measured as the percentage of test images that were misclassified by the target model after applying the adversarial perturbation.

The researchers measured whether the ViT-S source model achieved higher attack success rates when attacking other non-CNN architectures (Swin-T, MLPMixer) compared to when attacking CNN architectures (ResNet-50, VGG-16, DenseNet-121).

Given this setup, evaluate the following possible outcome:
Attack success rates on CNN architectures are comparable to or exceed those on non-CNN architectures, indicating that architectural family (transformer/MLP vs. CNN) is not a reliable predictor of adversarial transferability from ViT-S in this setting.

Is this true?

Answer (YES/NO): NO